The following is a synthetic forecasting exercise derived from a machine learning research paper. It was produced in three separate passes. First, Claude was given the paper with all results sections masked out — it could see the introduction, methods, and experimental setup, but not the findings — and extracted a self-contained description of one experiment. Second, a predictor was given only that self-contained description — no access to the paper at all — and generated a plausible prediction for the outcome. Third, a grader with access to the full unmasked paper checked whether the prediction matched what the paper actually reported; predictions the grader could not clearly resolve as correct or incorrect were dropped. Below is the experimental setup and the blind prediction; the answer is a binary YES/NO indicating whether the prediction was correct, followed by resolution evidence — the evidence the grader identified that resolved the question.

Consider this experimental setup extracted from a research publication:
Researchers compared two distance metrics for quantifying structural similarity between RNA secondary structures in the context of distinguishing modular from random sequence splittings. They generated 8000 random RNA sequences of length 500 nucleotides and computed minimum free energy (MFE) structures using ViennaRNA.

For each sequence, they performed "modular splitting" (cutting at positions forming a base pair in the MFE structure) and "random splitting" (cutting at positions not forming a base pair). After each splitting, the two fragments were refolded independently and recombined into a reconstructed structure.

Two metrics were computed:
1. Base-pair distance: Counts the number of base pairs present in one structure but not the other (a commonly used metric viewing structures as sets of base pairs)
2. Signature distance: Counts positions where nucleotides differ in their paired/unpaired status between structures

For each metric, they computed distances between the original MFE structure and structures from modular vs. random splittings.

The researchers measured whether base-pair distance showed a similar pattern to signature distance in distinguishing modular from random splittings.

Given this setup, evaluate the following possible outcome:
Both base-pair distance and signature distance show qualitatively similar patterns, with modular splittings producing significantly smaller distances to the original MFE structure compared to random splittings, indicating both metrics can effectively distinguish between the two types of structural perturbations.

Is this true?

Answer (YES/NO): YES